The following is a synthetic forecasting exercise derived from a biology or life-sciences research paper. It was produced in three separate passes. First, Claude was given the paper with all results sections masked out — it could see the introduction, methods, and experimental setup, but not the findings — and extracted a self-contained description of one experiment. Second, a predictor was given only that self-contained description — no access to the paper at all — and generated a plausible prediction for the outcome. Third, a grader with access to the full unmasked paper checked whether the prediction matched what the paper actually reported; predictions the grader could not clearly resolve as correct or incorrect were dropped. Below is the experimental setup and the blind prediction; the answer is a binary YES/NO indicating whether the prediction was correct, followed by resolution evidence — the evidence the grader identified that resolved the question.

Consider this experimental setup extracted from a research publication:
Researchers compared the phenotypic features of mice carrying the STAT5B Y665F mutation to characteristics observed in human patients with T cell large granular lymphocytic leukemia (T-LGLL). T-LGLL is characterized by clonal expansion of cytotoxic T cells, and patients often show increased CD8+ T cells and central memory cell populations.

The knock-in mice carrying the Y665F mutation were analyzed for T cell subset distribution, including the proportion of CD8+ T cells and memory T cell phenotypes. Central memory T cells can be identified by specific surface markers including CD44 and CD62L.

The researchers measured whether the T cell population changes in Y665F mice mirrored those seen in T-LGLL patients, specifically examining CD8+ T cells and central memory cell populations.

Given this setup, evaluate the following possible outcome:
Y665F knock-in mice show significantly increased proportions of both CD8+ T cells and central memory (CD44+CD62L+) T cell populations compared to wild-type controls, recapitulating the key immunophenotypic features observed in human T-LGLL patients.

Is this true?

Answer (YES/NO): YES